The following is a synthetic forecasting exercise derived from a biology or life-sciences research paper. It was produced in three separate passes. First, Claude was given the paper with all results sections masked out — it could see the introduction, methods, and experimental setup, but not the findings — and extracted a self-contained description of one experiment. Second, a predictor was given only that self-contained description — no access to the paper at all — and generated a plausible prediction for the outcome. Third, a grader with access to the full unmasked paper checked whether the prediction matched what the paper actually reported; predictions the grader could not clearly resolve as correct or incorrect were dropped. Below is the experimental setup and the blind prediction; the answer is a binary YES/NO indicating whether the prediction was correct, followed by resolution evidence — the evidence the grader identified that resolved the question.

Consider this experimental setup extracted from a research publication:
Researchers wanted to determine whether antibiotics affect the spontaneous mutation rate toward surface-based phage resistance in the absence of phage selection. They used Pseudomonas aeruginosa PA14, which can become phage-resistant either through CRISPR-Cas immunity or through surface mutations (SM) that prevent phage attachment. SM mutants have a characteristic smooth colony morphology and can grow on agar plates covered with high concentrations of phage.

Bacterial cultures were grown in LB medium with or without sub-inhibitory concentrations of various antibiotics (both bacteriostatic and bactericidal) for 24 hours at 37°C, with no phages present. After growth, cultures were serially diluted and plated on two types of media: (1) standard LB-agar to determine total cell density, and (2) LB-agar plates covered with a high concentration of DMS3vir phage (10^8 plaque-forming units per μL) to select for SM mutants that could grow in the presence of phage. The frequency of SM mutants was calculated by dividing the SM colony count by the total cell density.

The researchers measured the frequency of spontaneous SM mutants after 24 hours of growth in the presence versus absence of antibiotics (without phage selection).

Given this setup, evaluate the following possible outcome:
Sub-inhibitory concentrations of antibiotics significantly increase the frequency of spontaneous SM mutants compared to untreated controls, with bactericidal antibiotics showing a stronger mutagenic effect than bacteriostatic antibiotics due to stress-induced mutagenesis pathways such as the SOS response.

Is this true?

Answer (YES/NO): NO